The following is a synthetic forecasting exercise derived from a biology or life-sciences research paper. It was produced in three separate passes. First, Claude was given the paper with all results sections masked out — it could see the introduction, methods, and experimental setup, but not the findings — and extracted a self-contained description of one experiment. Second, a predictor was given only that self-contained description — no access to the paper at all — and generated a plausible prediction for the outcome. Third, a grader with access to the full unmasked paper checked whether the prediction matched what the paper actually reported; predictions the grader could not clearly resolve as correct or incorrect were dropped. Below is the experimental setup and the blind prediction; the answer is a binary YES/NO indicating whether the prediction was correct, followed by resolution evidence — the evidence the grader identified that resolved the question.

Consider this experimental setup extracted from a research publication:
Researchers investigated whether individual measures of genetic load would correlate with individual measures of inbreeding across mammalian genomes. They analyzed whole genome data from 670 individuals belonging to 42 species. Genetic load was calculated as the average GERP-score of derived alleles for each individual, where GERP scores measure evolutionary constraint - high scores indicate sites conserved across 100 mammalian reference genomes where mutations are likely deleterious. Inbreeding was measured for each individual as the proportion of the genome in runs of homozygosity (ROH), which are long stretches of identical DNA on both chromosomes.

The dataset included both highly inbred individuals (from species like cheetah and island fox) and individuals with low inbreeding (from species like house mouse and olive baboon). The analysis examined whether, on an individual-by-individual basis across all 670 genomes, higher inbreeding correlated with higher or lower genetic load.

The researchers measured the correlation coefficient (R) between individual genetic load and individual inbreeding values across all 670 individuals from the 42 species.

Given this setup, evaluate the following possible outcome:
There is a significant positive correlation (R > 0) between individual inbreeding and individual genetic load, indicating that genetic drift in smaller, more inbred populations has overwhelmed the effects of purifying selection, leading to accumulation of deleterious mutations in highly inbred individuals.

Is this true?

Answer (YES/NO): NO